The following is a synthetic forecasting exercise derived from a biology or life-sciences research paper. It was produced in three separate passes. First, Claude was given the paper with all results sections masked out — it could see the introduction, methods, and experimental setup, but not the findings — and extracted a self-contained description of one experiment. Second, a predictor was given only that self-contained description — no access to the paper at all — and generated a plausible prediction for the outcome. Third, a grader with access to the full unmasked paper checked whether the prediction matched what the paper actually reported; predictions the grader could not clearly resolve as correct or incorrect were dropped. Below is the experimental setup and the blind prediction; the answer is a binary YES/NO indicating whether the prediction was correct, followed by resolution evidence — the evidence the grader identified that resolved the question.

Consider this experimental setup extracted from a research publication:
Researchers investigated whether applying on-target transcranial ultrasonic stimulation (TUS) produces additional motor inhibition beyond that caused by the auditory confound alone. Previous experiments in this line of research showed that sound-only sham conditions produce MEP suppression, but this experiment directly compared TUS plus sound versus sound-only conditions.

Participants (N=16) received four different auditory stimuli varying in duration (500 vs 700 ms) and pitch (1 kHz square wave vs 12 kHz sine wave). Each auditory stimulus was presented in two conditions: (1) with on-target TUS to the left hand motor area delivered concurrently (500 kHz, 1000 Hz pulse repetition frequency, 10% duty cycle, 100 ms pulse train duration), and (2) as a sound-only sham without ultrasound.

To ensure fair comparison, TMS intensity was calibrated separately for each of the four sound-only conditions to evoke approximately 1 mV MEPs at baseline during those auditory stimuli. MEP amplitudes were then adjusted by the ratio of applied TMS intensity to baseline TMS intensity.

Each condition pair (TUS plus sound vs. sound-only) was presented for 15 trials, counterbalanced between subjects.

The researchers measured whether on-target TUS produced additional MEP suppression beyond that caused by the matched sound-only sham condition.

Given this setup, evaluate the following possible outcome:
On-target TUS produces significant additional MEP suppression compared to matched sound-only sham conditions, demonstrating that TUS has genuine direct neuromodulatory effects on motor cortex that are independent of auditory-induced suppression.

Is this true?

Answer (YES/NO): NO